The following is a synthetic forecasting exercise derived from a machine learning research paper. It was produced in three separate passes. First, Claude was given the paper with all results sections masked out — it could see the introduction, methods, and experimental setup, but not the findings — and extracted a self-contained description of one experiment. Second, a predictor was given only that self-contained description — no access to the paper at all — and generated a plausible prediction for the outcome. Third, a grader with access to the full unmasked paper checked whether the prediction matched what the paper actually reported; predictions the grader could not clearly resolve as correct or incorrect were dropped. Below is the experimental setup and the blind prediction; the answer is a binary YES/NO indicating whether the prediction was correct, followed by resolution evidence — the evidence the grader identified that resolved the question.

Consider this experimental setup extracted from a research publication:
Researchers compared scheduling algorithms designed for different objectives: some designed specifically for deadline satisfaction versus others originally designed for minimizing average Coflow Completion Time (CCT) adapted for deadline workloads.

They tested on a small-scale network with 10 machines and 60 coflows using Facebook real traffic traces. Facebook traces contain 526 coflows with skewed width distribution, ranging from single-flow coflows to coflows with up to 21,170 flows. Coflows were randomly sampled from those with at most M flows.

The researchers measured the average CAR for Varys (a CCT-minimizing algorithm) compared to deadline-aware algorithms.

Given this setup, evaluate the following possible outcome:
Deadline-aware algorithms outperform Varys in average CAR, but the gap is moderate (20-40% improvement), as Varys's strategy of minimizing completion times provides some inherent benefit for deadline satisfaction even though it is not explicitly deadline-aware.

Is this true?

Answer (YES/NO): NO